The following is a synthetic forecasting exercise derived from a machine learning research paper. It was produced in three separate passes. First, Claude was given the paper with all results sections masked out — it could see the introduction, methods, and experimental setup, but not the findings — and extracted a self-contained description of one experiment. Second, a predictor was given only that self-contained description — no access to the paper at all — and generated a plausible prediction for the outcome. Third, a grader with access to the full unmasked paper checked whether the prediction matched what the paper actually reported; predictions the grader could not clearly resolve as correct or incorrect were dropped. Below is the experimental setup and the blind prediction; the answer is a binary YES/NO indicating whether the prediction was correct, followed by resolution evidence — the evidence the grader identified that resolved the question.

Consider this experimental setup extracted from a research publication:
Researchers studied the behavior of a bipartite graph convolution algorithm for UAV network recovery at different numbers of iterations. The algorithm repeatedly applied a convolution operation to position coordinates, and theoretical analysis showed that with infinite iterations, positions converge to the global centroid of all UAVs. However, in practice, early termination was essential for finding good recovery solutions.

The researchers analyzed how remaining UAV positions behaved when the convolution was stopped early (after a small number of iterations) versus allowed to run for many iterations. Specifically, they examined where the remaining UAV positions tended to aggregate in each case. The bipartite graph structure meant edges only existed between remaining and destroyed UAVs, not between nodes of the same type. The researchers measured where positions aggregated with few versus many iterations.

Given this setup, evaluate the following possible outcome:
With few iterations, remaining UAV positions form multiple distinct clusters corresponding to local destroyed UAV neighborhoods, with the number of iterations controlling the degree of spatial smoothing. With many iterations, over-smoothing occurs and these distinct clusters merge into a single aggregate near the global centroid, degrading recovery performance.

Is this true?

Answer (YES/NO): NO